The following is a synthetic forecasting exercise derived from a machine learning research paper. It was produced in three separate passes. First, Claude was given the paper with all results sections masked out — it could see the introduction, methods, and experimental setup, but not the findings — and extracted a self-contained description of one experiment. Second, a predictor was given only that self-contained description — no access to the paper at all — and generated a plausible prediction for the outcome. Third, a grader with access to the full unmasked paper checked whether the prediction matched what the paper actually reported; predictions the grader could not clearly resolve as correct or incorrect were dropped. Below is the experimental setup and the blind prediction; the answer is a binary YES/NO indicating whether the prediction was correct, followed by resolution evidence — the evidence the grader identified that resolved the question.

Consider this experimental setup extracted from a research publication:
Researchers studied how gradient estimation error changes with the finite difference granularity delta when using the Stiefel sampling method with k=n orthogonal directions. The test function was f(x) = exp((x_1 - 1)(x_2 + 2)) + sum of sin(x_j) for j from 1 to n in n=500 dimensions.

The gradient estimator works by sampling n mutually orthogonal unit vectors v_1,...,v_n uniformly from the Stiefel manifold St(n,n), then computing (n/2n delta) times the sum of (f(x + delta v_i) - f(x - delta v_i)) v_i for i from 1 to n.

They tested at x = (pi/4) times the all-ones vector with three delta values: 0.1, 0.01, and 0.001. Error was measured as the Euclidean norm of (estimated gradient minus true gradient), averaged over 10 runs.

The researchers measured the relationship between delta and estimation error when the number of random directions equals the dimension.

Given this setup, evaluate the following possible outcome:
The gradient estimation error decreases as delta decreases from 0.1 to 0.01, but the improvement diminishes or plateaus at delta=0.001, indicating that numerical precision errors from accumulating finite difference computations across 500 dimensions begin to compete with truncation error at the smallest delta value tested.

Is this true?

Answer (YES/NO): NO